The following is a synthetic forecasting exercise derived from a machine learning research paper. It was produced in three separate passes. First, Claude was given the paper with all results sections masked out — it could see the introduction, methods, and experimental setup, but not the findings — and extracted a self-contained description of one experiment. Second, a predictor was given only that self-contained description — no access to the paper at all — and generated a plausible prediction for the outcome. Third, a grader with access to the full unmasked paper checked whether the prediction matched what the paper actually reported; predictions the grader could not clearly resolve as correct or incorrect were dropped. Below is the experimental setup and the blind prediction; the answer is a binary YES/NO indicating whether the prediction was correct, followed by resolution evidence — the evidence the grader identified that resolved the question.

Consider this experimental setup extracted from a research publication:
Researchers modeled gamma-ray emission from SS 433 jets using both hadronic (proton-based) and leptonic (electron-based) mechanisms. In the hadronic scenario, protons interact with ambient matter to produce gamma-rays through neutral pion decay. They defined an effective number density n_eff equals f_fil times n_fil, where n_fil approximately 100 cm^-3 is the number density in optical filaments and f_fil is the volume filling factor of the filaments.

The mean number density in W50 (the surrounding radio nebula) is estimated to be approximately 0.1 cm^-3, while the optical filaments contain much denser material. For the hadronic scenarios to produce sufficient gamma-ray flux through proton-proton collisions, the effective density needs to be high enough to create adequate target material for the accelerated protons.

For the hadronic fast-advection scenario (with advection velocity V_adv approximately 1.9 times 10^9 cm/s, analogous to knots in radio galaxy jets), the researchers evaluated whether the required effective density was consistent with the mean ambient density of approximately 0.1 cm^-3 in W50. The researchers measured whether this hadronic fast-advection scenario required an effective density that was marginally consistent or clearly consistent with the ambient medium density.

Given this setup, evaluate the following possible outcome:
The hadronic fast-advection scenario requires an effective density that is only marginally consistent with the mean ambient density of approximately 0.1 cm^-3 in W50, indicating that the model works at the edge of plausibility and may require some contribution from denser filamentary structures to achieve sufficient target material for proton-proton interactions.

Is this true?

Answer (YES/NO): YES